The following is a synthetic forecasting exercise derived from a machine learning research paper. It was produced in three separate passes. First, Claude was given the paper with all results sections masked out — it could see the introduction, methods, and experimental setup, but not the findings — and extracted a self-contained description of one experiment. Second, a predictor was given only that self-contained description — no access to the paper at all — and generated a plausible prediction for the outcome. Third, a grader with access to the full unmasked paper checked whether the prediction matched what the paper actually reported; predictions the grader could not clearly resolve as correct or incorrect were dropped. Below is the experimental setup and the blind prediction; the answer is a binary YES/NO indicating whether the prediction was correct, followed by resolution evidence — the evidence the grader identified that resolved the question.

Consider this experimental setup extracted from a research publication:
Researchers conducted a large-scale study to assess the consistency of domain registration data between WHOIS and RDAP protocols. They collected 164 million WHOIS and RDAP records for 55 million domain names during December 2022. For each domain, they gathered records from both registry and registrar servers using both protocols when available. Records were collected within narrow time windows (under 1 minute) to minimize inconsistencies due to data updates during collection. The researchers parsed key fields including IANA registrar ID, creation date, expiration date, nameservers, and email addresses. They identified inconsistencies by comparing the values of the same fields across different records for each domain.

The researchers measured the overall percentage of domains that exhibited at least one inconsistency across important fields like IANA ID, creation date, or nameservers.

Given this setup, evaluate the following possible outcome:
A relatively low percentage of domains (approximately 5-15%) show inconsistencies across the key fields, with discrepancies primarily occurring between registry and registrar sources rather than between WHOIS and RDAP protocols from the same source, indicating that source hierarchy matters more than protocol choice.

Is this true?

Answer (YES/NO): NO